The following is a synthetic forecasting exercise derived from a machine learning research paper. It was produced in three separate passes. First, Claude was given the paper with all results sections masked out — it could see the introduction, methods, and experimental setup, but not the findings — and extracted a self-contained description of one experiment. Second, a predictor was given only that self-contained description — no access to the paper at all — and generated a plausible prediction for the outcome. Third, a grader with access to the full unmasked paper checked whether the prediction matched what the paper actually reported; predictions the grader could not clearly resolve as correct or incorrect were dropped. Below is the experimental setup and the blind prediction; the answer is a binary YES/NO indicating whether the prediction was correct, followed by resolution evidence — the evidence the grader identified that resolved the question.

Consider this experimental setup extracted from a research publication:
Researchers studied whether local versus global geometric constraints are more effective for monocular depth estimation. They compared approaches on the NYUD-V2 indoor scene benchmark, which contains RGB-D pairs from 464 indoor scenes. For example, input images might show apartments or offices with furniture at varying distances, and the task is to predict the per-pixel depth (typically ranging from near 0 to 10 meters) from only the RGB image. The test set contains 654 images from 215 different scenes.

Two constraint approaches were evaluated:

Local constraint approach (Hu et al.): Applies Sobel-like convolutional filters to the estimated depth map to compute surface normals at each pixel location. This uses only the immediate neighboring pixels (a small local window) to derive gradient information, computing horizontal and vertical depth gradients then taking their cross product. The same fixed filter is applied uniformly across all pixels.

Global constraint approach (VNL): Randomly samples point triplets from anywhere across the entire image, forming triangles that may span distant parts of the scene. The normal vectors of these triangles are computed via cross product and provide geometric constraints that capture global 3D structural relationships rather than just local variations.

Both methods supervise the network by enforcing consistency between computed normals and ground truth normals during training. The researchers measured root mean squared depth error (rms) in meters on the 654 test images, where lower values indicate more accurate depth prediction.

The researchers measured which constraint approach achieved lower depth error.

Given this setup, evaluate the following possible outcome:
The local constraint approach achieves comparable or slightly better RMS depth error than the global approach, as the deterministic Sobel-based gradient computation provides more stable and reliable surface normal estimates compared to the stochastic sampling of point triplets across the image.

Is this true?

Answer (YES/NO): NO